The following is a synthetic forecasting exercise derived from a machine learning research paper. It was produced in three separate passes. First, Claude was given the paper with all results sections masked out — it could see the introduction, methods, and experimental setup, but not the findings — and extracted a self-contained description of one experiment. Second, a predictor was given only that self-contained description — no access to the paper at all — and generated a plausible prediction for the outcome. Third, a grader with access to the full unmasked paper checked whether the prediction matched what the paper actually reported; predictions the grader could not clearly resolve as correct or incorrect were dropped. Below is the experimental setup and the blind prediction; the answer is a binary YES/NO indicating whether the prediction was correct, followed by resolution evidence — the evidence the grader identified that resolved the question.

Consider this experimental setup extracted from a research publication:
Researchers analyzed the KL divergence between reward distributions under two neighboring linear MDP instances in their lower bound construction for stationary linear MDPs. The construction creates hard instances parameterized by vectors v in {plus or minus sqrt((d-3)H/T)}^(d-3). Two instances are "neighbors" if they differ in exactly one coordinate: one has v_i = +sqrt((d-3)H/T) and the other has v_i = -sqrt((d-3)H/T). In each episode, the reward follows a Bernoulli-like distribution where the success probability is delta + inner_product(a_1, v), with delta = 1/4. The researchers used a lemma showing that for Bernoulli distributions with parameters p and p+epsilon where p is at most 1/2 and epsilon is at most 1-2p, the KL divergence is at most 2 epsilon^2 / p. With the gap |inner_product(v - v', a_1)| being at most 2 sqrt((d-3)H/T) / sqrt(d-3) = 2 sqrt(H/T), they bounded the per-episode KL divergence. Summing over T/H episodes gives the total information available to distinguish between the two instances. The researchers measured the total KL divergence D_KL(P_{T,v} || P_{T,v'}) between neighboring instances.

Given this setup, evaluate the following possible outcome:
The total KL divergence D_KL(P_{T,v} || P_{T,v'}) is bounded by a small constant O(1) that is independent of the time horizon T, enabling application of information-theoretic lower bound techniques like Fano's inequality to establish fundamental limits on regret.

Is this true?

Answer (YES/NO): YES